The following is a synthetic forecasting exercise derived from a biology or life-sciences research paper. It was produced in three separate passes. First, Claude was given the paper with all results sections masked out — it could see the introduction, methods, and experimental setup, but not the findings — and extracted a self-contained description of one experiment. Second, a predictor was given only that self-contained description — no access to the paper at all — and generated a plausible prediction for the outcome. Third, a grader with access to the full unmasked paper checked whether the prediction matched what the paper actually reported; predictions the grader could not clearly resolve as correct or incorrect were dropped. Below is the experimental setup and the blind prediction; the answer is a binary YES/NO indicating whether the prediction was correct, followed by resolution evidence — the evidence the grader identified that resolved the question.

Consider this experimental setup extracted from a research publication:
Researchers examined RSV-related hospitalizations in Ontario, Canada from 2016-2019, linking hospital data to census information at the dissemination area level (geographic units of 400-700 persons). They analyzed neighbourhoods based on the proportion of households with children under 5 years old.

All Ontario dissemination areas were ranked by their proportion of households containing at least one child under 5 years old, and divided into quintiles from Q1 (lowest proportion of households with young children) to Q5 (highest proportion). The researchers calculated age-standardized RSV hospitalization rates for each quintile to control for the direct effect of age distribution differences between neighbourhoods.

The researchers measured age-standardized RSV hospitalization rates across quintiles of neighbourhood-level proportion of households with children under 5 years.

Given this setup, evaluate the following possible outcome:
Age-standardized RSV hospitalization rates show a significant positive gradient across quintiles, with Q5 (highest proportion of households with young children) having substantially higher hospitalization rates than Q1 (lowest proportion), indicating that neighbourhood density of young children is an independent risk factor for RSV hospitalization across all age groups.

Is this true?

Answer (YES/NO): NO